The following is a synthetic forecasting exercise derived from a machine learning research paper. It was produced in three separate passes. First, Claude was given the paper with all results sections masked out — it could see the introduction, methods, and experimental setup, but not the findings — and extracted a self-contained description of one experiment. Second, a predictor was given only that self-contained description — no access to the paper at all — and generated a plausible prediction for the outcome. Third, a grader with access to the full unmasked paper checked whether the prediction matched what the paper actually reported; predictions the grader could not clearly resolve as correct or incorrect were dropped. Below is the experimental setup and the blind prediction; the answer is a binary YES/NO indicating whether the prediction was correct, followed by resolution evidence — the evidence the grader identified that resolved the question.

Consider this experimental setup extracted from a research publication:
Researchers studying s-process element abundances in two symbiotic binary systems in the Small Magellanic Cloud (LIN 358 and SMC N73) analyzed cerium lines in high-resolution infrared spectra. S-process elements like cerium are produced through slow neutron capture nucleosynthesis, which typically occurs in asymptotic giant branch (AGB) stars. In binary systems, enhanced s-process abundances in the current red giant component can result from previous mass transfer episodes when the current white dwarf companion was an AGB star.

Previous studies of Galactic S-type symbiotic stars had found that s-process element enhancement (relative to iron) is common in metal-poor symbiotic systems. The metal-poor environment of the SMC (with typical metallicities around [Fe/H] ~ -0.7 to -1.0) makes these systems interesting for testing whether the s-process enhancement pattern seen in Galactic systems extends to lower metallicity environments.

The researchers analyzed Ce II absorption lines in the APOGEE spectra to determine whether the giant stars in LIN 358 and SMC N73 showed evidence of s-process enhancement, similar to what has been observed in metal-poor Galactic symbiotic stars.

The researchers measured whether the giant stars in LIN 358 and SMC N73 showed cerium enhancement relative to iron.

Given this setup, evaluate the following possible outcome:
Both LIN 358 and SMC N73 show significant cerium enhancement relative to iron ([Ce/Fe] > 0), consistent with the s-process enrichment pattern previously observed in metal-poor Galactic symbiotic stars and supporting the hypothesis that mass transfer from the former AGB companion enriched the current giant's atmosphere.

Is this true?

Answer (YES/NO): YES